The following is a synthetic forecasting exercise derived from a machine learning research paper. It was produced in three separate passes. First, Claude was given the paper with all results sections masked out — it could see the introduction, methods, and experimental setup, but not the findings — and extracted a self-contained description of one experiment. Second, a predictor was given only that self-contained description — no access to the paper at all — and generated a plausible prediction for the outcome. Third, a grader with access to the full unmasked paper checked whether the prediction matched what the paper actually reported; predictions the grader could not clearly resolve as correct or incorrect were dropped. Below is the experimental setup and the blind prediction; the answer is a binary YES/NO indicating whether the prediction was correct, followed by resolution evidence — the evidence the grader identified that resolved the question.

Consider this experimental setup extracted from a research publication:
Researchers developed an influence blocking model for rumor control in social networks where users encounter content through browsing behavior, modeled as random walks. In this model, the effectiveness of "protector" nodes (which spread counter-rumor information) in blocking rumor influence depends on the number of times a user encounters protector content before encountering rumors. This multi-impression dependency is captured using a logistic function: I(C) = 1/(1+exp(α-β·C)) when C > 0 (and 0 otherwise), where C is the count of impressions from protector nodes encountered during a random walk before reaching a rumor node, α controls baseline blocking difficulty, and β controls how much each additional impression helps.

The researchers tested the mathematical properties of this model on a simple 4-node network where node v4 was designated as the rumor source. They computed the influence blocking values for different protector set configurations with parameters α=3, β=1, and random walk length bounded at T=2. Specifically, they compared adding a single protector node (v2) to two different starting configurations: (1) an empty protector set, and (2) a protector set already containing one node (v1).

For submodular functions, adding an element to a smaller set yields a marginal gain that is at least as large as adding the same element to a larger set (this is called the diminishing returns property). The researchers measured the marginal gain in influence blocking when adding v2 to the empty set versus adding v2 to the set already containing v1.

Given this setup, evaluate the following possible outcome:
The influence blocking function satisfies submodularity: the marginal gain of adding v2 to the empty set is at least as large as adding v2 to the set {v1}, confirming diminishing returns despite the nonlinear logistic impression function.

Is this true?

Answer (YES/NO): NO